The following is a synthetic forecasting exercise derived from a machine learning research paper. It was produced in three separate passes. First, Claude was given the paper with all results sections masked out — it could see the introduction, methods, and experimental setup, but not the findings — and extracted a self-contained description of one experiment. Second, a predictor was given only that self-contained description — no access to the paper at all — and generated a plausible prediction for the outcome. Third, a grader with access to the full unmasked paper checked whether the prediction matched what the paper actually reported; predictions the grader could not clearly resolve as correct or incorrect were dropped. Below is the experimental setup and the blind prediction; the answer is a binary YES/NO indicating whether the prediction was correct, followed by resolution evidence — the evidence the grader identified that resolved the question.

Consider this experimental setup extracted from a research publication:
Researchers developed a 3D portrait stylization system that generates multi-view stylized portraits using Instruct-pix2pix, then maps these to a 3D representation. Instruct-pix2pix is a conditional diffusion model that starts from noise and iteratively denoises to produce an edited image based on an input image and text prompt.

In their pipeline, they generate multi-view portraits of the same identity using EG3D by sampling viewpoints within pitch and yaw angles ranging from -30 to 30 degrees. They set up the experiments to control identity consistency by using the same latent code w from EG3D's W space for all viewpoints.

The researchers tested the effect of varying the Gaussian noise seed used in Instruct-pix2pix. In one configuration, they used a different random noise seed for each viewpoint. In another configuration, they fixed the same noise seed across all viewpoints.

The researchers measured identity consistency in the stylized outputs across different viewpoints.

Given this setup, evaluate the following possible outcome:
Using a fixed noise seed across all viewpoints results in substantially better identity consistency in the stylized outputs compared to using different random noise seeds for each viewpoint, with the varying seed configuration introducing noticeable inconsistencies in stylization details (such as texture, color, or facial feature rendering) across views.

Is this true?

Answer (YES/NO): YES